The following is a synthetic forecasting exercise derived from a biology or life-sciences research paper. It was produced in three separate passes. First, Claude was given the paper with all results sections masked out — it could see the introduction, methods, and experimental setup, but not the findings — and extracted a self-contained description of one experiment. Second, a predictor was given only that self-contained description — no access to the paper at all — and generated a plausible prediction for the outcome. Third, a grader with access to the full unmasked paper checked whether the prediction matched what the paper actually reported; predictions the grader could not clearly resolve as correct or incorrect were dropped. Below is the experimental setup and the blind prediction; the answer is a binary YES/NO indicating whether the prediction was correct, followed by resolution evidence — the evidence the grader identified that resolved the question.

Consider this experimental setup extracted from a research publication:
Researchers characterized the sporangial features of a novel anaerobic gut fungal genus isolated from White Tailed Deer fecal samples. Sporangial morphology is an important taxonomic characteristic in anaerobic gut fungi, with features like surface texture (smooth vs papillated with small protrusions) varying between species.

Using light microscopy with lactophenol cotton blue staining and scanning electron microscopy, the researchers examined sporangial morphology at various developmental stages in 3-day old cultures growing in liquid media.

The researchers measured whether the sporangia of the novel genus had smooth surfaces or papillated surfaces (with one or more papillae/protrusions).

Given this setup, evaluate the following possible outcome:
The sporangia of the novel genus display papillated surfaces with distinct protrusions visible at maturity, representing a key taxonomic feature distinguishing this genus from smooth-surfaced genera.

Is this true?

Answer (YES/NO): NO